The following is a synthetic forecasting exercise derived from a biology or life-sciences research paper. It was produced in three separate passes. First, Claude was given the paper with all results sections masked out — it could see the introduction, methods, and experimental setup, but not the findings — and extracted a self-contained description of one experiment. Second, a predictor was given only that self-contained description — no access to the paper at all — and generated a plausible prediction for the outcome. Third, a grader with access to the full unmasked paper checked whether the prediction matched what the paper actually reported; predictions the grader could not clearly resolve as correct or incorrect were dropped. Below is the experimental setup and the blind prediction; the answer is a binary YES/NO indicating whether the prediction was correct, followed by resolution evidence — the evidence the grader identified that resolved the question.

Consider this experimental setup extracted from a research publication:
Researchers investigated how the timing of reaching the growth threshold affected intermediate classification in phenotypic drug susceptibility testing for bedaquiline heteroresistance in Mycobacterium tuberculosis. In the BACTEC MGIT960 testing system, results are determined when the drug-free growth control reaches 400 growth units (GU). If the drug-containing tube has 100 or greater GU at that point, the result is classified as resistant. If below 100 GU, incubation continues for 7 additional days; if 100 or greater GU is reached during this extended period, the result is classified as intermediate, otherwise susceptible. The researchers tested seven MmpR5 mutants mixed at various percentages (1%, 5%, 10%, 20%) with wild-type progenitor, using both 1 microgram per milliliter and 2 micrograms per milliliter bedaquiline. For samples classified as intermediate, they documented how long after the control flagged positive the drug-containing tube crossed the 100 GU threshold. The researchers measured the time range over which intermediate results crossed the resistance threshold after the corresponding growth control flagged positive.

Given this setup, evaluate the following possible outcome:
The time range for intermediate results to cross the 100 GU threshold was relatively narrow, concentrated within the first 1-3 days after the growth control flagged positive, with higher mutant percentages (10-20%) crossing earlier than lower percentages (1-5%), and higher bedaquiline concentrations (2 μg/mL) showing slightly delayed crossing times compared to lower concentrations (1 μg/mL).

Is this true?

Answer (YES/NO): NO